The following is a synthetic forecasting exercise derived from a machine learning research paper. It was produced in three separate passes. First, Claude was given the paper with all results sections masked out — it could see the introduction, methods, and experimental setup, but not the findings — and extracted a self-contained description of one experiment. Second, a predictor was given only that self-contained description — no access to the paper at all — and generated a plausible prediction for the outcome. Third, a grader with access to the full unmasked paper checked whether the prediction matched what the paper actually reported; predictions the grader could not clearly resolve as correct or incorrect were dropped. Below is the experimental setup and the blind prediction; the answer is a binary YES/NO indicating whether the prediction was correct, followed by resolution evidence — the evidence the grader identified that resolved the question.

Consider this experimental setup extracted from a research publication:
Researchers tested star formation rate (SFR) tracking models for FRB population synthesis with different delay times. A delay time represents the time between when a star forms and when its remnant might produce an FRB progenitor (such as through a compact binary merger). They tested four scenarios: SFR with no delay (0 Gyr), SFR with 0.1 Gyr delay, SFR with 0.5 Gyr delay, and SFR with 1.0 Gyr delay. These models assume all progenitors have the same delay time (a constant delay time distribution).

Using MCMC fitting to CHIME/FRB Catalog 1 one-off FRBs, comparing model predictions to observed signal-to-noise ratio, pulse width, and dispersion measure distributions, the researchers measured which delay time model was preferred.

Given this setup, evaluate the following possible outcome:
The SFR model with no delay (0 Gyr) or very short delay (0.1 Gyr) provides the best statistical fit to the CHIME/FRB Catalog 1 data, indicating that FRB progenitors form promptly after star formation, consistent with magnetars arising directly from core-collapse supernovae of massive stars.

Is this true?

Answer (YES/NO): NO